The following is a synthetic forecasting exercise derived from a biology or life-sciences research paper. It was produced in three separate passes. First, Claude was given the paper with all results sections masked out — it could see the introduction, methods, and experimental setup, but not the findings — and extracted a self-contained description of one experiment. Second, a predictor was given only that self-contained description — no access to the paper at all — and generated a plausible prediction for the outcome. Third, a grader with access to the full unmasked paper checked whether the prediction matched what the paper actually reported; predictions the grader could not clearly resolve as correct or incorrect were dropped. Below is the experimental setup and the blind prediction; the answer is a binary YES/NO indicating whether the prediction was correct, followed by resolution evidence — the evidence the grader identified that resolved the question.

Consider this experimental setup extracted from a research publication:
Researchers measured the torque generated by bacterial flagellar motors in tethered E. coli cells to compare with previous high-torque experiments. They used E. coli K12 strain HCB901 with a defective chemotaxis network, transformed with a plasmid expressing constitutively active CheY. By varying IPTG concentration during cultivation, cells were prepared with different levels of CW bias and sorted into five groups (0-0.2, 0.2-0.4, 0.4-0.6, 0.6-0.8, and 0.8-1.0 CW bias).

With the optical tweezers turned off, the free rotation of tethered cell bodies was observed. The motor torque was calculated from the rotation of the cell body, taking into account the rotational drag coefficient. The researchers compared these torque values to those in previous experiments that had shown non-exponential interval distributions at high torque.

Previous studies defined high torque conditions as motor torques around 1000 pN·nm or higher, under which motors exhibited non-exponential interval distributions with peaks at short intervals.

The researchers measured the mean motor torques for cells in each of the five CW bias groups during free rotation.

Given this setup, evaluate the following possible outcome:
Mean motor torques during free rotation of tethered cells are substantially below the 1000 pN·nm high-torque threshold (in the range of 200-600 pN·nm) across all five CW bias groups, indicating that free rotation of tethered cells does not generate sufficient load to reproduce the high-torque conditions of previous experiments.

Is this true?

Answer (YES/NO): NO